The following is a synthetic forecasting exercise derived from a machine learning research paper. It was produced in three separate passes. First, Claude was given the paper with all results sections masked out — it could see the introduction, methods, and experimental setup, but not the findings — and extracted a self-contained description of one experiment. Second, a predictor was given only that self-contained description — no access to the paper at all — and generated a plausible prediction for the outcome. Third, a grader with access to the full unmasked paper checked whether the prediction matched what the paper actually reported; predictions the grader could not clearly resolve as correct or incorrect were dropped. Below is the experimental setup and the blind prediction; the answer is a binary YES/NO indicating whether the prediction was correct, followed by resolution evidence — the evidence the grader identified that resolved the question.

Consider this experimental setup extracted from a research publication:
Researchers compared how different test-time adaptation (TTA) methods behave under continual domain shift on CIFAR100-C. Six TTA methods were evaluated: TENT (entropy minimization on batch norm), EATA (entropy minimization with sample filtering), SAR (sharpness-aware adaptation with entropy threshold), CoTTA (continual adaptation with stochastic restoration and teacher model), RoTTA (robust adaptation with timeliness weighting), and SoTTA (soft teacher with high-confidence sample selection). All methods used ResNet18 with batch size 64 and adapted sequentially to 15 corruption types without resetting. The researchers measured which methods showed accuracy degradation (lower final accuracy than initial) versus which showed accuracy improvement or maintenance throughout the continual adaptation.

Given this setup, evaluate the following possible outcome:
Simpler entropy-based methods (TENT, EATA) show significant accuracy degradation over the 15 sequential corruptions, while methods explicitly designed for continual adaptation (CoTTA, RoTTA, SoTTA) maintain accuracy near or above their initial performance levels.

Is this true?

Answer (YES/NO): YES